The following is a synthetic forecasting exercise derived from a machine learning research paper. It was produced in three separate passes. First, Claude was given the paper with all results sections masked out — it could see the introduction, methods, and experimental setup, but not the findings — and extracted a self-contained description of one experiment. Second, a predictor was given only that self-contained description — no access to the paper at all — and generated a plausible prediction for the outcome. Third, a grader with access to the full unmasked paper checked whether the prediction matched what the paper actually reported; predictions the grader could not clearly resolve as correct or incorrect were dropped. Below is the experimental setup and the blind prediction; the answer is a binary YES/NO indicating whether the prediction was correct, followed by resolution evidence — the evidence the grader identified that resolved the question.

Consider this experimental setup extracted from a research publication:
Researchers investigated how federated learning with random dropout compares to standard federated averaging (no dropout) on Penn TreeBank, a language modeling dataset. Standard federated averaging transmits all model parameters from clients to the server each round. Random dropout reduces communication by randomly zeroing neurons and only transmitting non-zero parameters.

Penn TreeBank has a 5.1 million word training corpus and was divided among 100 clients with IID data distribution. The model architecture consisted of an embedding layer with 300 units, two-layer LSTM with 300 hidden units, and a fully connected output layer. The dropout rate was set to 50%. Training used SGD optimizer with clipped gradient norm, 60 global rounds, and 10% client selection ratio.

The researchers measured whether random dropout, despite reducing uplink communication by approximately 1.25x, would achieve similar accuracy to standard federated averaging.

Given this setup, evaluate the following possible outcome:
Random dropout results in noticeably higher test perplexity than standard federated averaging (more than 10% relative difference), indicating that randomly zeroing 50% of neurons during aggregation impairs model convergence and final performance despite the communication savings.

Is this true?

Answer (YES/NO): NO